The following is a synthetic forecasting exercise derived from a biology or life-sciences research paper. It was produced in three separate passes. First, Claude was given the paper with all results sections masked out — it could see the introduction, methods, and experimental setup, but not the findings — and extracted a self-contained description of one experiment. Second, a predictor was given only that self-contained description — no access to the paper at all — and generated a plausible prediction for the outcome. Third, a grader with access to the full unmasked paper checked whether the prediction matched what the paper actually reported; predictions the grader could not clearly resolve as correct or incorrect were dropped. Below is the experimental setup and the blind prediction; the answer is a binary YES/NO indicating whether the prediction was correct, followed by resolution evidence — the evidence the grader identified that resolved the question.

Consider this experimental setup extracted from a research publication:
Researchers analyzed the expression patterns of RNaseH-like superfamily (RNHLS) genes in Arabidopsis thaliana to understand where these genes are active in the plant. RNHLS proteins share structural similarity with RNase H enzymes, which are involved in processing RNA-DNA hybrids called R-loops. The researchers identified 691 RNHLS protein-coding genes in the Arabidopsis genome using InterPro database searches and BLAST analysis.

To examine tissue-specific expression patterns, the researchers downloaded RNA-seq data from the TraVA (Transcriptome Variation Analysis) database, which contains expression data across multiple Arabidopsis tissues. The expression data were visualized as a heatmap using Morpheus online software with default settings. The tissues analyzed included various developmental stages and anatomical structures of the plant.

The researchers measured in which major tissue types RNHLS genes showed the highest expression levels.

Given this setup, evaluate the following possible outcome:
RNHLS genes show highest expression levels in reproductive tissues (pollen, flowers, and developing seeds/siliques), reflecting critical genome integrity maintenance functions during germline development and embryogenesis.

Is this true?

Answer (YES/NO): NO